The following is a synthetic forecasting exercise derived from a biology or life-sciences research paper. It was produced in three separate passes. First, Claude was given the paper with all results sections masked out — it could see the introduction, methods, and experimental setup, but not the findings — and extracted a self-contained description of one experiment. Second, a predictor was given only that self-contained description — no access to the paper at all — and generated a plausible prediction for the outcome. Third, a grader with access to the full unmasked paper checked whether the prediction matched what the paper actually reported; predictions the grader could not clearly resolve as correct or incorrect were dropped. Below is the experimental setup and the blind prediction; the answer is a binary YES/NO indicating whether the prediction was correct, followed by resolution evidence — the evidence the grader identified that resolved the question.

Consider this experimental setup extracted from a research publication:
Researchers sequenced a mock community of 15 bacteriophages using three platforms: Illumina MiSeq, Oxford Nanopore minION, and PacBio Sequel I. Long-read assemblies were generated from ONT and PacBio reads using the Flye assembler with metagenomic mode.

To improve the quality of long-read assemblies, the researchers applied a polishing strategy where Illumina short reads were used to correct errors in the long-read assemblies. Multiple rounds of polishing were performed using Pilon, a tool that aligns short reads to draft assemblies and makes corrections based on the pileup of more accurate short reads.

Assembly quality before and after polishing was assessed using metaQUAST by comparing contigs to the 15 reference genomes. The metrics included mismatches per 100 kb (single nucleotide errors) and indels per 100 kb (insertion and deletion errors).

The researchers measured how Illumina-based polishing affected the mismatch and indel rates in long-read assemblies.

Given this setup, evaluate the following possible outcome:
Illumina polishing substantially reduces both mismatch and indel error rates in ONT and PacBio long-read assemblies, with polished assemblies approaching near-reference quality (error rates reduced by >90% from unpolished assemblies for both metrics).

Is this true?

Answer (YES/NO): NO